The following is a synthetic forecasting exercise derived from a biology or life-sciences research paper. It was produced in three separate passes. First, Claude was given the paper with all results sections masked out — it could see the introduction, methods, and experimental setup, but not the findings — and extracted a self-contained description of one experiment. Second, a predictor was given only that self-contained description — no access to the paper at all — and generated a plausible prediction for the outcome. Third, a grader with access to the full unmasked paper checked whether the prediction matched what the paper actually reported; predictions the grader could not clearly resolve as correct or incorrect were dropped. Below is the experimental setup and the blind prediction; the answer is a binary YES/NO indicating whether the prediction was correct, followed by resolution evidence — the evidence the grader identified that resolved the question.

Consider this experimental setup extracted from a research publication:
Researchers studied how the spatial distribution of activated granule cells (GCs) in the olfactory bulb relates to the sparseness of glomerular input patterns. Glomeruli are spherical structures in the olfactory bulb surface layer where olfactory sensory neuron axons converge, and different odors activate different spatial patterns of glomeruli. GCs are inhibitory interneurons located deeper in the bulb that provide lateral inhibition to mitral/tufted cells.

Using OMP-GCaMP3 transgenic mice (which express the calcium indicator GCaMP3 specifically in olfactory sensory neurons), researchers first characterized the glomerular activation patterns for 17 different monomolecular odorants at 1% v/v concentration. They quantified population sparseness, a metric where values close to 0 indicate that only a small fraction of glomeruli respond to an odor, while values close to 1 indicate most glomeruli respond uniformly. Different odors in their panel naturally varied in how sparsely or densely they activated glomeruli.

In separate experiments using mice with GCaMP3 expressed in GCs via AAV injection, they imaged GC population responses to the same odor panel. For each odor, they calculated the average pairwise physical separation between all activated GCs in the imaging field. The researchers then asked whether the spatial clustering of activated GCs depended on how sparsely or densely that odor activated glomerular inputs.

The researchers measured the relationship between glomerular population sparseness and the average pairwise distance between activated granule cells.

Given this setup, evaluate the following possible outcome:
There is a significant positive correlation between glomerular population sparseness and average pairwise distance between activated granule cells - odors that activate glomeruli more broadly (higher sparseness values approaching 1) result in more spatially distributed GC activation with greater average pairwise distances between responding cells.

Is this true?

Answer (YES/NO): YES